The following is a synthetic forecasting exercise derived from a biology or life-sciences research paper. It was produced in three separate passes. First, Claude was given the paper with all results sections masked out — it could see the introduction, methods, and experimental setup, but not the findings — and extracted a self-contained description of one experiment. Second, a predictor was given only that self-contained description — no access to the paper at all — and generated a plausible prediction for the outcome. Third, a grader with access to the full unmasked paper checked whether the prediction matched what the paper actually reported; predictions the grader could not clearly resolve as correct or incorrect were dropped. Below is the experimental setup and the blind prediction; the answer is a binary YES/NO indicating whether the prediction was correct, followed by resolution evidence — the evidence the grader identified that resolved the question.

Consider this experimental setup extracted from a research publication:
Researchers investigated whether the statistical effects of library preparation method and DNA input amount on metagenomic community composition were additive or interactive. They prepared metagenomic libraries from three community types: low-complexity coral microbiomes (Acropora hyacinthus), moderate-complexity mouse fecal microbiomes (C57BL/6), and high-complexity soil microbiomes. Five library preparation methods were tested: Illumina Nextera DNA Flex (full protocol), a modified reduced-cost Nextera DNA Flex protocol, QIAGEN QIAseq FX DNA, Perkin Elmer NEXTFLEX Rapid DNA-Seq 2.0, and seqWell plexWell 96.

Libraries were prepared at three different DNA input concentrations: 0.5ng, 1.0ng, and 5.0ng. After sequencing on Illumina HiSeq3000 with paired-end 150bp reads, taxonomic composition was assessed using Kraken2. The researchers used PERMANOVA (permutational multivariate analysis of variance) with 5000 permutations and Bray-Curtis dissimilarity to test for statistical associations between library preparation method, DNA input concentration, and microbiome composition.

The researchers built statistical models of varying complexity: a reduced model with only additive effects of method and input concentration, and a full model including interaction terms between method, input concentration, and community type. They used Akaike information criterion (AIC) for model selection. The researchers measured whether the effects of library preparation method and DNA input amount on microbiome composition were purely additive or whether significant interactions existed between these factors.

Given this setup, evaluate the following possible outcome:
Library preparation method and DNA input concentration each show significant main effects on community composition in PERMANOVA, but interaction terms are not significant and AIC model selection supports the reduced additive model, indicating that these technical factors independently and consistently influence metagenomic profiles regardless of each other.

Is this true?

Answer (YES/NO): NO